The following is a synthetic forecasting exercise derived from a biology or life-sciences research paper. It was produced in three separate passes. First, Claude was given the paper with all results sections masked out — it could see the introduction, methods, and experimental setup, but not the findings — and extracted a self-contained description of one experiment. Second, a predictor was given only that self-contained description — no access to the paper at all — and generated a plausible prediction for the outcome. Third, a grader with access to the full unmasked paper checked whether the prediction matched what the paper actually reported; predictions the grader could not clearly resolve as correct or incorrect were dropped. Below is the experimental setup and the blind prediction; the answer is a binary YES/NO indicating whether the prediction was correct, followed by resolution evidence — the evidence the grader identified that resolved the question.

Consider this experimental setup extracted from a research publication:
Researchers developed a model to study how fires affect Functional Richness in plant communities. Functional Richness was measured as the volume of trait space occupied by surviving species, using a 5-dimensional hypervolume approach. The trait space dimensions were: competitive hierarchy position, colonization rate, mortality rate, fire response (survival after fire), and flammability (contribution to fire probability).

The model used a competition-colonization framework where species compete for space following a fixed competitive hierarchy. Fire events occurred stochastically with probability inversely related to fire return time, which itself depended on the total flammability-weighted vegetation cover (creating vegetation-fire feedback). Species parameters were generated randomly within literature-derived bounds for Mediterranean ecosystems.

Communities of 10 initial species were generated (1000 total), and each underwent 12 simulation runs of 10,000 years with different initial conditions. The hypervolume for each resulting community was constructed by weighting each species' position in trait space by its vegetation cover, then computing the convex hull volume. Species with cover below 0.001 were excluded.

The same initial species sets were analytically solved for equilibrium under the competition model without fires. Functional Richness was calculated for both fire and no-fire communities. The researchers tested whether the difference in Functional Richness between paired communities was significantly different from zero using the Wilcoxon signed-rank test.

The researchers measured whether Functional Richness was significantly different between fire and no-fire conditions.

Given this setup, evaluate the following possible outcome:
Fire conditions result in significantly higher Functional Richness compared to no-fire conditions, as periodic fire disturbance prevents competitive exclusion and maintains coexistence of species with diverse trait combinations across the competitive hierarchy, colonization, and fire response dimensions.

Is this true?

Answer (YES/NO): NO